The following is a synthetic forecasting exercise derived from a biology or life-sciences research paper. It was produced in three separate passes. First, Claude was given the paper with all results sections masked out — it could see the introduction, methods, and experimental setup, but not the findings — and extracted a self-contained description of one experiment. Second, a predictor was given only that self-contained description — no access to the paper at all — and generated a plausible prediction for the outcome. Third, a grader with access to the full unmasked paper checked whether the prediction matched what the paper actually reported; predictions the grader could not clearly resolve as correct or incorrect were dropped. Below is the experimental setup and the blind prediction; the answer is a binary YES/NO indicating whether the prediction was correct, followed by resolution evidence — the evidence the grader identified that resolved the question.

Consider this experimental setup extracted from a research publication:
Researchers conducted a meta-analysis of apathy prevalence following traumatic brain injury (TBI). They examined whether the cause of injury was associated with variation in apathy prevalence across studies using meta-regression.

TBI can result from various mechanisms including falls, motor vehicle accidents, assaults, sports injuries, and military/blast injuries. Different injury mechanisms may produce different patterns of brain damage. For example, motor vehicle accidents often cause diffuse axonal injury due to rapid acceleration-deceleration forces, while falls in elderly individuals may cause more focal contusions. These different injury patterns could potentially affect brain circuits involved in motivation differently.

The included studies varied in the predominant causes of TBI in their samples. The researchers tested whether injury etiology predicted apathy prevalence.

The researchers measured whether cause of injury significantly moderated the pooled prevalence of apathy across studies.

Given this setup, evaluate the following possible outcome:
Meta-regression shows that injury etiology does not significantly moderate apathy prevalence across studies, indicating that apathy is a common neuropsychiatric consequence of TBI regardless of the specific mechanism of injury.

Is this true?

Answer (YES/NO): NO